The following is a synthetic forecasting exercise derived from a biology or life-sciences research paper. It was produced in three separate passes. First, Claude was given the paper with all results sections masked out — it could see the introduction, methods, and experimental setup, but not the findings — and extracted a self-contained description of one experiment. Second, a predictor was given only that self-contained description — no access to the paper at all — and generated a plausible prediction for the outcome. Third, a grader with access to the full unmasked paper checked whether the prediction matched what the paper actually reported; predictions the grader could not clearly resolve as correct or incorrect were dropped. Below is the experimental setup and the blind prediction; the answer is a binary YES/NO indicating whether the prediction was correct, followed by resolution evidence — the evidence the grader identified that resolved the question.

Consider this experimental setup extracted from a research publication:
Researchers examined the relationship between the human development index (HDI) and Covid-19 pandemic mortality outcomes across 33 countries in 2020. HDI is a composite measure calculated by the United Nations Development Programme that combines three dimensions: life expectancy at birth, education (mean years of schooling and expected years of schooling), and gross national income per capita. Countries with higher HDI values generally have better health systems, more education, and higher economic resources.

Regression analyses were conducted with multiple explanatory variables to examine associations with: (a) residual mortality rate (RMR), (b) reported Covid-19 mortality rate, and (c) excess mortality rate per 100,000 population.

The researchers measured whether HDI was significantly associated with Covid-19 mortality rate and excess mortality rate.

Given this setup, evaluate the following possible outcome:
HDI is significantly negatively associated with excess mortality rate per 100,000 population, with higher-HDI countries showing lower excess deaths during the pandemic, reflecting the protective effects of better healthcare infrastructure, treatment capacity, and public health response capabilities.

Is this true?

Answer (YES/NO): YES